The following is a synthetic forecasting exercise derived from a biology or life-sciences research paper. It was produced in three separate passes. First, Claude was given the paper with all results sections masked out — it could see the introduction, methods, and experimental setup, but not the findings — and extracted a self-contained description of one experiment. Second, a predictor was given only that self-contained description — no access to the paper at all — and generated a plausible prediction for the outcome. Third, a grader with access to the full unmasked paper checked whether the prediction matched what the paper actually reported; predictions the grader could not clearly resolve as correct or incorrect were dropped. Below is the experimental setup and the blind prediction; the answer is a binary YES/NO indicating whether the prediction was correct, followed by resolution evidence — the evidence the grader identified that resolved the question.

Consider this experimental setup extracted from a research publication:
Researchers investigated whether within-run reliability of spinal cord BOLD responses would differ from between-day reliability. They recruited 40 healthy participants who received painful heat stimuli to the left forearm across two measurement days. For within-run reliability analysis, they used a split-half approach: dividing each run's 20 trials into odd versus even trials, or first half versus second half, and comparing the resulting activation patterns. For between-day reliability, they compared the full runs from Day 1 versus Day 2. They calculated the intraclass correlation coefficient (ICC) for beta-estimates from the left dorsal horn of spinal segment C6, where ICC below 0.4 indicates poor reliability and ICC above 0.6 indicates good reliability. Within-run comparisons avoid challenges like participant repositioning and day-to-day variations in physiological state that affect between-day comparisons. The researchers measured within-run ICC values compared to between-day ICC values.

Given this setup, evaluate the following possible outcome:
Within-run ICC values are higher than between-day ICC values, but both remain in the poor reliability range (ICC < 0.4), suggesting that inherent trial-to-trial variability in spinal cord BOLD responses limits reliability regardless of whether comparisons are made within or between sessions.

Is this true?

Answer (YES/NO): NO